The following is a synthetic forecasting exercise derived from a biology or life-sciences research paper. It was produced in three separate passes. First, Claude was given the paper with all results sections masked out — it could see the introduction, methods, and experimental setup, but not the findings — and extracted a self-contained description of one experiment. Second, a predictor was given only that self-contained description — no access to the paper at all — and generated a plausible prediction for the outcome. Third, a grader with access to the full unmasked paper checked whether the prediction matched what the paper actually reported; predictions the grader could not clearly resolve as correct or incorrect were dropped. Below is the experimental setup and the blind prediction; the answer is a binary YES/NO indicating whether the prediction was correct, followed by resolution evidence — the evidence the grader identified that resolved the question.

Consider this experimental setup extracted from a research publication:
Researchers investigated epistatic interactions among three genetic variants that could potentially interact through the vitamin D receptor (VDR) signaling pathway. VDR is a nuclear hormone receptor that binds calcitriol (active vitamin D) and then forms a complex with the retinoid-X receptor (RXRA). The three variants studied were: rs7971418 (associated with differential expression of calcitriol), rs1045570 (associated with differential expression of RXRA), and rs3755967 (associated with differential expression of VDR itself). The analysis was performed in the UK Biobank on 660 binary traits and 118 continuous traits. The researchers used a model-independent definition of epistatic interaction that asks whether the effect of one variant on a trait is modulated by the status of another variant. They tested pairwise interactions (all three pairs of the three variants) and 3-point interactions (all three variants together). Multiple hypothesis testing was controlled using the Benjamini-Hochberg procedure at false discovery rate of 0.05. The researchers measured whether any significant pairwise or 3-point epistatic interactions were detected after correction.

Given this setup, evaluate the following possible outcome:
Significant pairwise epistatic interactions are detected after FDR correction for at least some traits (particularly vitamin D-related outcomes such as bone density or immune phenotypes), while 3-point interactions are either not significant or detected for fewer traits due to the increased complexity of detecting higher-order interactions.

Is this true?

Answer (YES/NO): NO